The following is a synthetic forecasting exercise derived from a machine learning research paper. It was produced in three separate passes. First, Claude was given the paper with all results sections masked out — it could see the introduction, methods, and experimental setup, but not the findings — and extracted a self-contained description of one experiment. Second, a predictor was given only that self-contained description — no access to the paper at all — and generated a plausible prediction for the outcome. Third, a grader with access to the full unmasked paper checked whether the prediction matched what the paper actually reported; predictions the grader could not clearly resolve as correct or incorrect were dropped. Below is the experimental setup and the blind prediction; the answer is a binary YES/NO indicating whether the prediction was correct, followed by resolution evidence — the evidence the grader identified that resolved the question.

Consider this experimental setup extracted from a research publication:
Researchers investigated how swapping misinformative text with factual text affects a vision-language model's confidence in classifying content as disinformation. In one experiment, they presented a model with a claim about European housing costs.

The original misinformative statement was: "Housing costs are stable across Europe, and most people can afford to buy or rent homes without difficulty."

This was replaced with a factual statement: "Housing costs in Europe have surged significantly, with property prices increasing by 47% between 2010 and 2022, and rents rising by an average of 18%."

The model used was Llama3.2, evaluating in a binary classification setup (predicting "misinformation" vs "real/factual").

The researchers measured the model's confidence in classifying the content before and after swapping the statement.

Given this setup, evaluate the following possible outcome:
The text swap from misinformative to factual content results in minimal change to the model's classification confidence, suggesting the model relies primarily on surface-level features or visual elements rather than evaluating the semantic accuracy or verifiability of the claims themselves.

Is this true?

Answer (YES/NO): NO